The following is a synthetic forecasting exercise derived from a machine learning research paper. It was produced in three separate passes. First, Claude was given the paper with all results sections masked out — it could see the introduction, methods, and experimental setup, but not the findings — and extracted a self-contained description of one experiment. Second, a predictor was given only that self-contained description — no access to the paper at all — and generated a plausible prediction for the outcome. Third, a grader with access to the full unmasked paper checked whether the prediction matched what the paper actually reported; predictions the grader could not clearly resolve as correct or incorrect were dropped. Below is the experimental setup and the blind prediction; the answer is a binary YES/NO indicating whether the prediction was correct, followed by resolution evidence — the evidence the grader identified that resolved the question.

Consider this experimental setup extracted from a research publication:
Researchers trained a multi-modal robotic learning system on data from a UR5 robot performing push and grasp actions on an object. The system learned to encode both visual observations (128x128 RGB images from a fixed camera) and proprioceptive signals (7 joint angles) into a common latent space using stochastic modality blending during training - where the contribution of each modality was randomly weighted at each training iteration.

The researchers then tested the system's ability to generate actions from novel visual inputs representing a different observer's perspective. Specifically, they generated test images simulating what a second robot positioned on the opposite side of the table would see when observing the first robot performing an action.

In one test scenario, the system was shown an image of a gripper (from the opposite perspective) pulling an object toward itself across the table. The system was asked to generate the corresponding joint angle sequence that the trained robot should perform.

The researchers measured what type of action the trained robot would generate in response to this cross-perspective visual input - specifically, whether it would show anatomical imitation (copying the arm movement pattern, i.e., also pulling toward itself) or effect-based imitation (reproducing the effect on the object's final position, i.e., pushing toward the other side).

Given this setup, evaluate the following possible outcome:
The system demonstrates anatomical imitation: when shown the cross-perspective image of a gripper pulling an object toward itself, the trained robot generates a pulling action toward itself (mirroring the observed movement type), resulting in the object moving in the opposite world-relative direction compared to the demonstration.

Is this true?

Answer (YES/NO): YES